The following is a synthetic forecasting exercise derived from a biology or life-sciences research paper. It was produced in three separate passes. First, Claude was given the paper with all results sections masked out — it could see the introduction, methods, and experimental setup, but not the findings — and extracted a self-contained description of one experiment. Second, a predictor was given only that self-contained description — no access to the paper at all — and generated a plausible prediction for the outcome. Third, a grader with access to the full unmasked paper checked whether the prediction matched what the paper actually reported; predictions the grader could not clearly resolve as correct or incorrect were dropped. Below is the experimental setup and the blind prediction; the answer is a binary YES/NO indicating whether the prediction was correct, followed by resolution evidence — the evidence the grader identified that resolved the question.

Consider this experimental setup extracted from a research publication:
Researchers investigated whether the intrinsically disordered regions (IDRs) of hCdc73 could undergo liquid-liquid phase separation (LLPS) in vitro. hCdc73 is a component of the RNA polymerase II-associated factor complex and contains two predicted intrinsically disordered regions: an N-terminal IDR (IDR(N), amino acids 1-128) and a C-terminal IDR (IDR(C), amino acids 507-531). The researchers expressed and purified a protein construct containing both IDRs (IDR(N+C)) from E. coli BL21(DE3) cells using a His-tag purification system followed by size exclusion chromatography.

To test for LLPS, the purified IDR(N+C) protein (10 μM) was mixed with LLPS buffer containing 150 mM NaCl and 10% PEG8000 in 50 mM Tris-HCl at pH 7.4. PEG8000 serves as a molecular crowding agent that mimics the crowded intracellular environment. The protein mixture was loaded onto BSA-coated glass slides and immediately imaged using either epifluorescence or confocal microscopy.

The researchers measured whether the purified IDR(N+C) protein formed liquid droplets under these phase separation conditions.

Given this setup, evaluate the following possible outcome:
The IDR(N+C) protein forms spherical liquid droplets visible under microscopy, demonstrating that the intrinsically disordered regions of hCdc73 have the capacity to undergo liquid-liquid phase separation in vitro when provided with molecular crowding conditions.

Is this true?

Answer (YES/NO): YES